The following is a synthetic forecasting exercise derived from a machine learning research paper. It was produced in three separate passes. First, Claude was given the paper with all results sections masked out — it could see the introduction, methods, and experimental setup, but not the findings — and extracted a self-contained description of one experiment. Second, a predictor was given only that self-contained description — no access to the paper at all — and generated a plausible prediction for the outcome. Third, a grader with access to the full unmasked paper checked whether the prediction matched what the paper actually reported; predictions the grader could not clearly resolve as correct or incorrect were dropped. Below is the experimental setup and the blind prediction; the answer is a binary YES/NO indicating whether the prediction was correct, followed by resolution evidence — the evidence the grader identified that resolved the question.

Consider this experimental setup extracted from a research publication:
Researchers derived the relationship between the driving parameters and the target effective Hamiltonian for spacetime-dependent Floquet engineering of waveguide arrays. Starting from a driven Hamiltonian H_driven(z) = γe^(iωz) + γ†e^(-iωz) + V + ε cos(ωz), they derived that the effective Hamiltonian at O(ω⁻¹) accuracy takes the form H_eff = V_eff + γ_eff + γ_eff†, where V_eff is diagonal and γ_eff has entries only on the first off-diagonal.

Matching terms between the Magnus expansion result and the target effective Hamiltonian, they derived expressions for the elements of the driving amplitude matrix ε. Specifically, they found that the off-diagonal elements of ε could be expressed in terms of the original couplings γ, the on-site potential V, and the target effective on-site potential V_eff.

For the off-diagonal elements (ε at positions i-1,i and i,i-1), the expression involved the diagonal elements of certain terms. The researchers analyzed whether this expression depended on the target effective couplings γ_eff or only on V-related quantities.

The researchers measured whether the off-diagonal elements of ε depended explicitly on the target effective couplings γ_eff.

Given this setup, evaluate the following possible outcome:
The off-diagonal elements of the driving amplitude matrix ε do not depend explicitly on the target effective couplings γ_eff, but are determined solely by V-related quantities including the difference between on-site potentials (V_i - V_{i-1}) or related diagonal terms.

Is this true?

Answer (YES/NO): NO